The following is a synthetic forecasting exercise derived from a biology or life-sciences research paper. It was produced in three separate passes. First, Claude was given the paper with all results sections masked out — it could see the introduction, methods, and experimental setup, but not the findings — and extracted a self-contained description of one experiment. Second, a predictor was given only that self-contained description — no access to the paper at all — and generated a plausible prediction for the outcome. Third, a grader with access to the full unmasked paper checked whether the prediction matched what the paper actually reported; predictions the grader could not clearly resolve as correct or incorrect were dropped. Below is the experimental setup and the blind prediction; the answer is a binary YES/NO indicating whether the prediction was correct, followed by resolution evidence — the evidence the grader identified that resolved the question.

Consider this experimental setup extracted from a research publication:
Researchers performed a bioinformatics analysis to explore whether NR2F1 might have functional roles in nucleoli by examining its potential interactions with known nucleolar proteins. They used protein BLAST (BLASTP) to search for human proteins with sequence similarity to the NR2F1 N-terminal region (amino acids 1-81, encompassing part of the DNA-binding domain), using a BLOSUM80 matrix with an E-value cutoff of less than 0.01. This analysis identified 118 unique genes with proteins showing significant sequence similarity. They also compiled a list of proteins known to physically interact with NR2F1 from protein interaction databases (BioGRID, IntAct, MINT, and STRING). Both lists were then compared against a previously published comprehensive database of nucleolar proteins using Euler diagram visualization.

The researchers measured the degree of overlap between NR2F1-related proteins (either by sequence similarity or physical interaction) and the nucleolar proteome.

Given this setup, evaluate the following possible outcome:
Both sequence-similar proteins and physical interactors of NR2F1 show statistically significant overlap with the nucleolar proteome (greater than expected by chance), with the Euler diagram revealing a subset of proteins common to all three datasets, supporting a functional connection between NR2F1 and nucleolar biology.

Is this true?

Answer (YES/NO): NO